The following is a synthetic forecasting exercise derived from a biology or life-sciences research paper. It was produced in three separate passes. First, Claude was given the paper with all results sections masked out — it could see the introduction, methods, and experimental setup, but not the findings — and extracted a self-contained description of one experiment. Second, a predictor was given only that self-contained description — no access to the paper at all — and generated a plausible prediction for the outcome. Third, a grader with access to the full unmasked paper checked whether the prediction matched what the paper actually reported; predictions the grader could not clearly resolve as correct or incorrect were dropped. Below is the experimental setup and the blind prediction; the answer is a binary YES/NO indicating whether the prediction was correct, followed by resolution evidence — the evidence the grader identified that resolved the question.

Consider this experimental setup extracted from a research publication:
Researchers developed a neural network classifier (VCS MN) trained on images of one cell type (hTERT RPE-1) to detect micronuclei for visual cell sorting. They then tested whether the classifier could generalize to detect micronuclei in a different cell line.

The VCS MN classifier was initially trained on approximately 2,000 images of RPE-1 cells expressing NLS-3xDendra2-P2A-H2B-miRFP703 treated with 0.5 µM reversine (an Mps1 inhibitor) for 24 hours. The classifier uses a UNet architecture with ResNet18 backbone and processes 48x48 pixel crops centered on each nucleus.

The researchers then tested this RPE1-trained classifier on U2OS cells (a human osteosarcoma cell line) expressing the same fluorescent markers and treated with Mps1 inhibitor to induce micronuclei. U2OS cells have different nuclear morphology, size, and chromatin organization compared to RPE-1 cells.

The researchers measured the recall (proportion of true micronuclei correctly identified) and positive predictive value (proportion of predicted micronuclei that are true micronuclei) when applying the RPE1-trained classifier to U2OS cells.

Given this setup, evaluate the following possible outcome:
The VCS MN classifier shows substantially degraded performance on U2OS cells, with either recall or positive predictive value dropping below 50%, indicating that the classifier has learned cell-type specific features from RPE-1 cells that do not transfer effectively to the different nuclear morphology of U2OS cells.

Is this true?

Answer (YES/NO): NO